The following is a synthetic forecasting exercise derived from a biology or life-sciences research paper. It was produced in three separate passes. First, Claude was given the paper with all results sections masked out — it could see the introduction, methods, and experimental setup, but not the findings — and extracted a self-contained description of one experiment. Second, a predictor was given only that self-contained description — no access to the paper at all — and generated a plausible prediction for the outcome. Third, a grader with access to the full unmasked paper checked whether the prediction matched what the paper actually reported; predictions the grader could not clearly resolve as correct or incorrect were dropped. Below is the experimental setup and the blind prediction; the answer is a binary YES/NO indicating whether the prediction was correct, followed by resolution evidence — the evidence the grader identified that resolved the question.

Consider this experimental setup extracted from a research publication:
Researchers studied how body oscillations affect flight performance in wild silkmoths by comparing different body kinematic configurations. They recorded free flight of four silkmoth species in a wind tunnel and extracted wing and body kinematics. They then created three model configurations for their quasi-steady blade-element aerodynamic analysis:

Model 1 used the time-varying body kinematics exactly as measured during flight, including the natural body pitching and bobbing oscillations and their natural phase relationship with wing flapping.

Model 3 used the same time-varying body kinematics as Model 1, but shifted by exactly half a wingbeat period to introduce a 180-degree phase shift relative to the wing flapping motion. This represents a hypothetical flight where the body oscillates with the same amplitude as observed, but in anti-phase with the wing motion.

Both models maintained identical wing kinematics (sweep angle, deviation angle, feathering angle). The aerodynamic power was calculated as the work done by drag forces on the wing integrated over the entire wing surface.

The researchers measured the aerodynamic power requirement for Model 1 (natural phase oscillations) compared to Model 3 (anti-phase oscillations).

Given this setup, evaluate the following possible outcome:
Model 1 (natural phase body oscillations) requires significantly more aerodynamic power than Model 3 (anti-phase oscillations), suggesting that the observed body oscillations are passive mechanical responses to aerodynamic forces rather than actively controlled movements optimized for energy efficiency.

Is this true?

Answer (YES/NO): NO